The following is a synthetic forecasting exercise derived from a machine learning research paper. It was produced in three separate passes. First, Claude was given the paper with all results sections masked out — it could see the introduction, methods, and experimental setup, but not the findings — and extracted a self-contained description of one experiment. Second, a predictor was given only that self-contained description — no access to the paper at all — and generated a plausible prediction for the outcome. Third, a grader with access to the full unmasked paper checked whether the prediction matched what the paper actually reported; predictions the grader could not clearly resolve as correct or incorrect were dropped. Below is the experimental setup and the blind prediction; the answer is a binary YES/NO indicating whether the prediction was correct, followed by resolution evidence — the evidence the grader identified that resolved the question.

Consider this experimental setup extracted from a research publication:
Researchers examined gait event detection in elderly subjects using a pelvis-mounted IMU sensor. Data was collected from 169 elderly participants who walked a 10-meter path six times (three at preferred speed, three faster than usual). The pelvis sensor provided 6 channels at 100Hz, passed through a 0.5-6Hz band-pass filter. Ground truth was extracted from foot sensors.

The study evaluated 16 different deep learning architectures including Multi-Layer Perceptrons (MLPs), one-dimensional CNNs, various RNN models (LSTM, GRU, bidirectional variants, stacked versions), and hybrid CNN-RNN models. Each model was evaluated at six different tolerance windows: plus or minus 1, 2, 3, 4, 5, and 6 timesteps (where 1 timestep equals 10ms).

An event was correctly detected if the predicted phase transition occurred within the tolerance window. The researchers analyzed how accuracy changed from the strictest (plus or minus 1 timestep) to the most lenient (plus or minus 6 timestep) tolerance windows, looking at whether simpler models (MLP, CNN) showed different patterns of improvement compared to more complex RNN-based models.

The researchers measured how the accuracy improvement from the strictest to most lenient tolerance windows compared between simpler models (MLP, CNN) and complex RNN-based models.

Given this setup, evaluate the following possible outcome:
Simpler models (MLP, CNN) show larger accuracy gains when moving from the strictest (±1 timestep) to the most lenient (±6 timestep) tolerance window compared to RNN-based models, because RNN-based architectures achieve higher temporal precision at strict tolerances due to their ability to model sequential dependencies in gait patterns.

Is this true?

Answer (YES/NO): YES